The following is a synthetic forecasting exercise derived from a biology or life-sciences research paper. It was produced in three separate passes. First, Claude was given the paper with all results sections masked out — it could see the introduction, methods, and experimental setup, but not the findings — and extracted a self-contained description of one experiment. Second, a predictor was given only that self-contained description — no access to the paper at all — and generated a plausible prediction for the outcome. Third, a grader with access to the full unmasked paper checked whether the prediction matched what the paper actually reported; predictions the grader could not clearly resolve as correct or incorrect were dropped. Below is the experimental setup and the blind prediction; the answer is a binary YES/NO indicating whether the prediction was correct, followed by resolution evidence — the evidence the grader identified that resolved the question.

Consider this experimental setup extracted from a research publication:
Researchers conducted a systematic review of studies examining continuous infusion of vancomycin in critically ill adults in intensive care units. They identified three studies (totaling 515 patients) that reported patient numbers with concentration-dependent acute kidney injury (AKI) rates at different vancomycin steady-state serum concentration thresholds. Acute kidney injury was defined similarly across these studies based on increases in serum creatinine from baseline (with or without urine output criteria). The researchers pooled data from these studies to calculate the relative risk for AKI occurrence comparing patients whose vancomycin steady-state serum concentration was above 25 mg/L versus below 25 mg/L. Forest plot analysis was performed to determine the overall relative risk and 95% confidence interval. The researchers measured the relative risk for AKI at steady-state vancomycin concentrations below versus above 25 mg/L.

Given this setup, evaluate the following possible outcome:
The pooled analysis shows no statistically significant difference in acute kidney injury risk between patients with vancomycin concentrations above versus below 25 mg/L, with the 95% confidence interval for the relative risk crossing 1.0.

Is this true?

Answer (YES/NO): NO